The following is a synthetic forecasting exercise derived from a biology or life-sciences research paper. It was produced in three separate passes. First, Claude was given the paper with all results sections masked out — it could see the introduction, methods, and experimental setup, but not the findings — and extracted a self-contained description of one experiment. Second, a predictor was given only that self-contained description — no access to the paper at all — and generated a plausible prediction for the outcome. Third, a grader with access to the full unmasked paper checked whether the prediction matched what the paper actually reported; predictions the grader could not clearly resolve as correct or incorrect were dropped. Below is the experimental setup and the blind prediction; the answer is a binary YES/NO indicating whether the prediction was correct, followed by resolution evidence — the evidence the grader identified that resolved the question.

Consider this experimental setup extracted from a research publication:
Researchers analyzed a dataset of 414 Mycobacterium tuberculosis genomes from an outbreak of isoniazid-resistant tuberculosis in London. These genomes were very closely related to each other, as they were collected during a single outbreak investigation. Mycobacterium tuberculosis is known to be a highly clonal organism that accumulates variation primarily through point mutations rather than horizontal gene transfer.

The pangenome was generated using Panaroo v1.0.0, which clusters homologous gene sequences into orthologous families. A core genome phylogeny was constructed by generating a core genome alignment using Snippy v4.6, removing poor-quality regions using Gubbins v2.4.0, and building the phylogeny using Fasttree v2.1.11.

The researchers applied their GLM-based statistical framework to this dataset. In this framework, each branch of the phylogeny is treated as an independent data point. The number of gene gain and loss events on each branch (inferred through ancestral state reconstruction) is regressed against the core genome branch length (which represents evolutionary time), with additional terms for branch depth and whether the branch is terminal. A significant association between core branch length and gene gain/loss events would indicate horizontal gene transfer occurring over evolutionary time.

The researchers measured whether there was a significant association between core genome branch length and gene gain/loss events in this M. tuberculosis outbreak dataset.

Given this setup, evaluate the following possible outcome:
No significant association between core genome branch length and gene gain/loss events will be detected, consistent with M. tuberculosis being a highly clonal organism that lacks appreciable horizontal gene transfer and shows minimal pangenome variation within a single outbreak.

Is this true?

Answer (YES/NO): YES